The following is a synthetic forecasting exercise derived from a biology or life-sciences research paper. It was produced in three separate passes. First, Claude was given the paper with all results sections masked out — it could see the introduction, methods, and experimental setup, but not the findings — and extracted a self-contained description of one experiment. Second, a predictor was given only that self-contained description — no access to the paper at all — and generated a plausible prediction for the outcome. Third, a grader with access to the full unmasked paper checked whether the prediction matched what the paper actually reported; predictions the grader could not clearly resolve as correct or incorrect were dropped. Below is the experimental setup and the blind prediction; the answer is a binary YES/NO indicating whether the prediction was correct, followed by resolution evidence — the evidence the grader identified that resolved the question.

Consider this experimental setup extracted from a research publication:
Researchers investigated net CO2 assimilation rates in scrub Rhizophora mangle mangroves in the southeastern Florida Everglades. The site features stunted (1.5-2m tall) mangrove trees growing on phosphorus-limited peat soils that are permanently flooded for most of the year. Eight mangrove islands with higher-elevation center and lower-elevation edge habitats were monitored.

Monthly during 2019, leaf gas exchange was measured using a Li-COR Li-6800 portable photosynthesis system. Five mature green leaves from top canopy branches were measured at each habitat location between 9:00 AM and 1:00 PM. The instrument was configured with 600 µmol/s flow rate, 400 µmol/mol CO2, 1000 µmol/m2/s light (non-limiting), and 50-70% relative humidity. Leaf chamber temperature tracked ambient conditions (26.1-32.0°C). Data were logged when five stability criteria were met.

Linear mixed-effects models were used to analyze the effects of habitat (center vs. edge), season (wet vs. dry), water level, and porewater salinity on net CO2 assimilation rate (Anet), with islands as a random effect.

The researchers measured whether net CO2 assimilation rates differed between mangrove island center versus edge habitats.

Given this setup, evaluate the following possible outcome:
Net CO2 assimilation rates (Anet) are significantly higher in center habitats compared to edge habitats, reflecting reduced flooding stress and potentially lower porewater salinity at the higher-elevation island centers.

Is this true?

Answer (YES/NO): YES